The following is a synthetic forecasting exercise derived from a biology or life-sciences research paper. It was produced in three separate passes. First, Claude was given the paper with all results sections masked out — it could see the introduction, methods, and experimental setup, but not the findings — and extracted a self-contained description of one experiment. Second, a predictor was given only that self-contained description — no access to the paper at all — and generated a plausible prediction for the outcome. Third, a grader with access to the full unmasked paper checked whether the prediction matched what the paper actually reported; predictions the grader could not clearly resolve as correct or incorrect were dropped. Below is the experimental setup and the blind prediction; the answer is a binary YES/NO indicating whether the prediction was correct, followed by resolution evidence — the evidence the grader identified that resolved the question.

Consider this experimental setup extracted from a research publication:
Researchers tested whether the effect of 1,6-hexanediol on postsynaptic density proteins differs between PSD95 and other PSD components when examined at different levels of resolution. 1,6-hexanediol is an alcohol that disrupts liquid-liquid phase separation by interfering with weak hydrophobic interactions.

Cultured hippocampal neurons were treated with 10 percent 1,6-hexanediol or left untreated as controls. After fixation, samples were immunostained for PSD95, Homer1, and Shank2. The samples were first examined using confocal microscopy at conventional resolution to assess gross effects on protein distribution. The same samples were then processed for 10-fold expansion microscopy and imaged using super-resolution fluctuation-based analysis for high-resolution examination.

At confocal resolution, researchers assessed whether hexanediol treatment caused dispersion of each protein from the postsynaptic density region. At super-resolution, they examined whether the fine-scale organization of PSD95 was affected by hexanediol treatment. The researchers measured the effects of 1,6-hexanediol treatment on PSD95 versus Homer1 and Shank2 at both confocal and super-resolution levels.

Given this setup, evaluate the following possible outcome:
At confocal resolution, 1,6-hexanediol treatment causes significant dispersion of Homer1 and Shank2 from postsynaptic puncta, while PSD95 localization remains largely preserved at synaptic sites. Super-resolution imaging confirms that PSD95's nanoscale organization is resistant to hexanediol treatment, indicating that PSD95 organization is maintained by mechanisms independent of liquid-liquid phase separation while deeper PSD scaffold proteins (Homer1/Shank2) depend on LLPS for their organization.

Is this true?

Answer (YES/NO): NO